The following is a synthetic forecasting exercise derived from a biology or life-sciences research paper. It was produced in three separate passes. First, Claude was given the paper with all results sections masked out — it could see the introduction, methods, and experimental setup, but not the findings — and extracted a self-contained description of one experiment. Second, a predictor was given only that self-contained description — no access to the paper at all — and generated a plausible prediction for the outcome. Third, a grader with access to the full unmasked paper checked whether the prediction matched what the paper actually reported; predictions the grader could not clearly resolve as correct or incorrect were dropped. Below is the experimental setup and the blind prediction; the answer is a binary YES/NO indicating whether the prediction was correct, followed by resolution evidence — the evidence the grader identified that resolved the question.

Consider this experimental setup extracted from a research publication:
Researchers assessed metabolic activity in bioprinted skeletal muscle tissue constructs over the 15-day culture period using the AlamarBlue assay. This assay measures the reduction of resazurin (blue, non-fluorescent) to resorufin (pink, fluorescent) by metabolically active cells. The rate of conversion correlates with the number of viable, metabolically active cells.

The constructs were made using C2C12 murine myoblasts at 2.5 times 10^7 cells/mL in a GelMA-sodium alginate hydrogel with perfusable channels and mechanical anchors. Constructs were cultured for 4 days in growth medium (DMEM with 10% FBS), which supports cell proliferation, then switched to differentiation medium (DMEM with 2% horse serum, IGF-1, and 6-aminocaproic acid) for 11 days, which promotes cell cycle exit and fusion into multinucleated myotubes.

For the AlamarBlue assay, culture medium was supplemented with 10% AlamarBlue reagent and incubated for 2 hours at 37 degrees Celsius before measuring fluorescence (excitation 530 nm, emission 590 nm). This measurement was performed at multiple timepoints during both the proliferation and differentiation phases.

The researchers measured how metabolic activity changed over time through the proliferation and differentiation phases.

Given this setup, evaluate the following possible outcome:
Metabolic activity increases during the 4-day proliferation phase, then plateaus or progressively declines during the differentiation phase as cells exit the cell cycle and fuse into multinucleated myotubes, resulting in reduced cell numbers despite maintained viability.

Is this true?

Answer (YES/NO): YES